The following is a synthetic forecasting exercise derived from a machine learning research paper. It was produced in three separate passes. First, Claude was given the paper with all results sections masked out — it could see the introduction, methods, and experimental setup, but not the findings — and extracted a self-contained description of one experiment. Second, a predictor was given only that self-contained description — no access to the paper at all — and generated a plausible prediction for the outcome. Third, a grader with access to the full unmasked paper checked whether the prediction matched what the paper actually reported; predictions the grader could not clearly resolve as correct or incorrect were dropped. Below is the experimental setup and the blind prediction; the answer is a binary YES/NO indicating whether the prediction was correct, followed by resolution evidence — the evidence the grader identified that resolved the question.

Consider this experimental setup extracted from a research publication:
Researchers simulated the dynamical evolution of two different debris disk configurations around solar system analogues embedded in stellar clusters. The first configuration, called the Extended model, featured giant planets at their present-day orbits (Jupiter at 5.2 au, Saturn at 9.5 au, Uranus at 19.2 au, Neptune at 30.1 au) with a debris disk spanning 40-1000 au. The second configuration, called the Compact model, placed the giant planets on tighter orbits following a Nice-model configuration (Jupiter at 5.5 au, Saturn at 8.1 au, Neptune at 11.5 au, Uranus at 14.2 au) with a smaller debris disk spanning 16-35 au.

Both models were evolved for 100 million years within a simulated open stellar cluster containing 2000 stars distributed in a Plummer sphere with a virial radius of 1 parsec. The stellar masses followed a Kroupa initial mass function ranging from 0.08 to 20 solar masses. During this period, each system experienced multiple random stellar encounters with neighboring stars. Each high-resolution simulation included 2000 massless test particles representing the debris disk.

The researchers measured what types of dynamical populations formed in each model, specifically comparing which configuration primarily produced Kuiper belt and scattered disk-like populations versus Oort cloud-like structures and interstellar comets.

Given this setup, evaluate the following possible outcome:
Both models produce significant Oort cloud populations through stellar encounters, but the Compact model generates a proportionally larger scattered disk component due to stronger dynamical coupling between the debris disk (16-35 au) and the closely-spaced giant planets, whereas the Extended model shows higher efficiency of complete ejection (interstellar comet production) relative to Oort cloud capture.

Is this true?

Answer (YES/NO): NO